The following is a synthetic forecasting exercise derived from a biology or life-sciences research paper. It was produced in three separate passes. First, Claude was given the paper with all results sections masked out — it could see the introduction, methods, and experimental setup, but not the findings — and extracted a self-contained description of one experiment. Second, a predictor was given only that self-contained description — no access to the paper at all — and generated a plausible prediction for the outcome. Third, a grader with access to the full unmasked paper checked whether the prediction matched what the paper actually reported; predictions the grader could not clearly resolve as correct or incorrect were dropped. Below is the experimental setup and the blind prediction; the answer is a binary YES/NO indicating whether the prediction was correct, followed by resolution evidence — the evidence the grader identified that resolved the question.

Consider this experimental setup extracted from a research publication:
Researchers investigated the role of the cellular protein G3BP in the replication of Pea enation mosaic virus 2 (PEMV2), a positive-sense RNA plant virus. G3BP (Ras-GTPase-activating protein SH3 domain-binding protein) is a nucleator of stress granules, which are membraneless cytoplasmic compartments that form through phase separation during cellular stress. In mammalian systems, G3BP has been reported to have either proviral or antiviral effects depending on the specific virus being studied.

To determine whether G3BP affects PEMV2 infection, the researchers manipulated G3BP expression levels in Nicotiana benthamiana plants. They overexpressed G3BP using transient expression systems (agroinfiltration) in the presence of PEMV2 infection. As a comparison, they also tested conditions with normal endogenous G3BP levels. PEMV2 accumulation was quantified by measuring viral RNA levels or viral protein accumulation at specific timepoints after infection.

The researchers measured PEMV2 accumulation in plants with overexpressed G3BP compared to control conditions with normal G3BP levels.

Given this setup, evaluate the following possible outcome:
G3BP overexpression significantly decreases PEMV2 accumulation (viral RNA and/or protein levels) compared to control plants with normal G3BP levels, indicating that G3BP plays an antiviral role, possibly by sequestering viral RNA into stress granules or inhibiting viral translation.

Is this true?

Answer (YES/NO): YES